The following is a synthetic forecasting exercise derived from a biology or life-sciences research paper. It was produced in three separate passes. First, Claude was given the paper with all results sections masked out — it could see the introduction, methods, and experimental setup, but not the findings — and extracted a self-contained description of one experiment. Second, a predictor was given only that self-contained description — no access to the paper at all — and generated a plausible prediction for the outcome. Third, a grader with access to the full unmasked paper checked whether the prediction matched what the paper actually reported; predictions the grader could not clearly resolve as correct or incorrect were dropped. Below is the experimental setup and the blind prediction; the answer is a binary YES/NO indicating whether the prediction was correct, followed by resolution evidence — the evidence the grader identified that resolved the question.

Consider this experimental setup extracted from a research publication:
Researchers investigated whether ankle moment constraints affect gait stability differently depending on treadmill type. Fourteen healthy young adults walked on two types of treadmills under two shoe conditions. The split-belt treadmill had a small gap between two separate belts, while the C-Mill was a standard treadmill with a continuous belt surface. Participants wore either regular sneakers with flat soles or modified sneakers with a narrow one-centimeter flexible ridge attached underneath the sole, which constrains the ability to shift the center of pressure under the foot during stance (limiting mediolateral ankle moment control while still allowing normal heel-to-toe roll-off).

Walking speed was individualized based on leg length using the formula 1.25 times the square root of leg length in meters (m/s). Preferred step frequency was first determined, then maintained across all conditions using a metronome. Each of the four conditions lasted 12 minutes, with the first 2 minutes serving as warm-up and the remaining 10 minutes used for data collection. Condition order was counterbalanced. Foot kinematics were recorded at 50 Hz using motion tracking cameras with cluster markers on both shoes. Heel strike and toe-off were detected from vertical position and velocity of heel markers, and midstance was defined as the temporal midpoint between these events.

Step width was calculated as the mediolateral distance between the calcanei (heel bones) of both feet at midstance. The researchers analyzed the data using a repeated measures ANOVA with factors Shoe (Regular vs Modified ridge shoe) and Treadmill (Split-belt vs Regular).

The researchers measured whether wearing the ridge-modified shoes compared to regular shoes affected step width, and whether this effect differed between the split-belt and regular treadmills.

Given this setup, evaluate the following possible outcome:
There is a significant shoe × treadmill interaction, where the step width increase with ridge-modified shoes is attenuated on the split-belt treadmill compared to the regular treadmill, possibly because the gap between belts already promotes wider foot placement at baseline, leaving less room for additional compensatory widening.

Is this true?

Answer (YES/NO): NO